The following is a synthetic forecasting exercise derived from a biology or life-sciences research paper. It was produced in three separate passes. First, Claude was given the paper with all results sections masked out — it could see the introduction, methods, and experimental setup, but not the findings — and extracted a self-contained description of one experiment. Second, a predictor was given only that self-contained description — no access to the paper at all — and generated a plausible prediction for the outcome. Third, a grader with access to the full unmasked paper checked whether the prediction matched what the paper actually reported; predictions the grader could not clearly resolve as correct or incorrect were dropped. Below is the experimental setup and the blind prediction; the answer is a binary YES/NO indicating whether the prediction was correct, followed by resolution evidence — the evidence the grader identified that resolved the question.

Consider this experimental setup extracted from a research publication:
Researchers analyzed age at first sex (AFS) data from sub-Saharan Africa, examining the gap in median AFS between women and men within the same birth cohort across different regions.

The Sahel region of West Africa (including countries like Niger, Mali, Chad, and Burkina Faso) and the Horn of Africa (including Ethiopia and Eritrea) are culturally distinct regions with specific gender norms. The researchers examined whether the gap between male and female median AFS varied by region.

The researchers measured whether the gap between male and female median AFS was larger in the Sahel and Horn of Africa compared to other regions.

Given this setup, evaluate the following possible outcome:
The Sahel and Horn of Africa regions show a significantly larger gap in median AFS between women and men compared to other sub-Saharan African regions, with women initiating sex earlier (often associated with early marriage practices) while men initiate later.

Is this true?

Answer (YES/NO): YES